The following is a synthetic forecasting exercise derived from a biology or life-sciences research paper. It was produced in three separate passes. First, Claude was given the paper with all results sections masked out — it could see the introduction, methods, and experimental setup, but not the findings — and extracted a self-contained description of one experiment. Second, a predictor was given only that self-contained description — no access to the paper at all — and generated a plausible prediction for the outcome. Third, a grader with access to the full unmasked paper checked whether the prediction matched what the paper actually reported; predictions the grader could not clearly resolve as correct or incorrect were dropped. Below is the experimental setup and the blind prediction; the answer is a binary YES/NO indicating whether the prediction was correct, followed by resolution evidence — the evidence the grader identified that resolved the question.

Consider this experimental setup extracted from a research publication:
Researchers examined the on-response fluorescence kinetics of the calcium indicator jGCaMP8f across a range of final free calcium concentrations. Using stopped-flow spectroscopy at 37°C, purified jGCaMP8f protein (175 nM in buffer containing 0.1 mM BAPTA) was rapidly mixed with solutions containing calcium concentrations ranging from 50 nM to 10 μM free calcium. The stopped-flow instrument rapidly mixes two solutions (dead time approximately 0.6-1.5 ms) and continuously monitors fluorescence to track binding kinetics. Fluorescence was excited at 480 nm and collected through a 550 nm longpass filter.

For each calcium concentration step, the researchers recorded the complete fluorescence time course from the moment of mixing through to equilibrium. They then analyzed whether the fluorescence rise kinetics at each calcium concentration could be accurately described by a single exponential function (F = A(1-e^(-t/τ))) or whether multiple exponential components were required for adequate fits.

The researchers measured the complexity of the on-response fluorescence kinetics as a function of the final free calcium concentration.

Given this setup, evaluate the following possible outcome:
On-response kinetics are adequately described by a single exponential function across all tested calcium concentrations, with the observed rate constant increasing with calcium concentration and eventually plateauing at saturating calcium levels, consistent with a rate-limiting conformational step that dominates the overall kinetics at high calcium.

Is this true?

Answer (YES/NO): NO